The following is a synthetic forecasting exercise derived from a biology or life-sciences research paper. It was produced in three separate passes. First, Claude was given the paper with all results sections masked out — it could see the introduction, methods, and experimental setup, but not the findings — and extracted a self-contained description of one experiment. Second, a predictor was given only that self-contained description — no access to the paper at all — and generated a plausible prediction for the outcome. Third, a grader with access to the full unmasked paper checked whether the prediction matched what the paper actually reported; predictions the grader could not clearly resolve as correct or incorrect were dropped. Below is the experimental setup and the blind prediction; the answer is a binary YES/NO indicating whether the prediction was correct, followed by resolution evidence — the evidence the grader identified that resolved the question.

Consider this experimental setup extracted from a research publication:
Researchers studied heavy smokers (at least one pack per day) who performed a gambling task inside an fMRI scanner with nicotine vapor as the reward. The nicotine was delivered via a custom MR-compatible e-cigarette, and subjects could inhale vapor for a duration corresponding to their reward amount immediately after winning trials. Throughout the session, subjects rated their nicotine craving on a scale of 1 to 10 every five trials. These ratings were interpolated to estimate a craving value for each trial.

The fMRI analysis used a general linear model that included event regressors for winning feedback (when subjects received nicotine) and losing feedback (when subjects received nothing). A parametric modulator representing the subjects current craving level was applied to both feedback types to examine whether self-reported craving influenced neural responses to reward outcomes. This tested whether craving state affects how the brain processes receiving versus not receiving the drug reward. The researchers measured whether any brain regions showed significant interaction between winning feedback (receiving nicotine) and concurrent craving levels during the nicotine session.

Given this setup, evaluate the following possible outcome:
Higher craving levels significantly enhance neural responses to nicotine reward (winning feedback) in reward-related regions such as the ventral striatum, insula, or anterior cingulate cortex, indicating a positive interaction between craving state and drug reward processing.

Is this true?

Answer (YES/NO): NO